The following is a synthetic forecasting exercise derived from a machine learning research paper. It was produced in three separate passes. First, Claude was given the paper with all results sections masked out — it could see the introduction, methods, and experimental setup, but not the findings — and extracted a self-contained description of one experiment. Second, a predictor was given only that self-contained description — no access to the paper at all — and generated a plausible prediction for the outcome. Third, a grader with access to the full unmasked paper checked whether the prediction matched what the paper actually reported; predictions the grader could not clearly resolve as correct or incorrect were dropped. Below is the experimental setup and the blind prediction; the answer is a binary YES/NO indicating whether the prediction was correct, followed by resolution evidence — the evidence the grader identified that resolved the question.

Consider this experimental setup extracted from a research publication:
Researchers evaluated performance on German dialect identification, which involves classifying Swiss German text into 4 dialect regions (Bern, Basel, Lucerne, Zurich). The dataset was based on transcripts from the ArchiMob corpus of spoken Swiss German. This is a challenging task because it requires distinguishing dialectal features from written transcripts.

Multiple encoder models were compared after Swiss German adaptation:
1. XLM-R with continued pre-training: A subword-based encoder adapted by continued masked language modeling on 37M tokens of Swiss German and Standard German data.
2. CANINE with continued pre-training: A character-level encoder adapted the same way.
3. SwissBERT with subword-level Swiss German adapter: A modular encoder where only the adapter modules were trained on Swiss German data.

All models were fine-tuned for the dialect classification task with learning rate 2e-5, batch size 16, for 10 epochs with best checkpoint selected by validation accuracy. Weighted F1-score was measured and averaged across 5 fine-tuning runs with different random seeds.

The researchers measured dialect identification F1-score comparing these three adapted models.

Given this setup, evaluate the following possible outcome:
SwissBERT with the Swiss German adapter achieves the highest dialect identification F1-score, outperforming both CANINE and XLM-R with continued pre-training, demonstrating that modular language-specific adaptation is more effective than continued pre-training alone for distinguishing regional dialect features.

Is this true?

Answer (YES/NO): NO